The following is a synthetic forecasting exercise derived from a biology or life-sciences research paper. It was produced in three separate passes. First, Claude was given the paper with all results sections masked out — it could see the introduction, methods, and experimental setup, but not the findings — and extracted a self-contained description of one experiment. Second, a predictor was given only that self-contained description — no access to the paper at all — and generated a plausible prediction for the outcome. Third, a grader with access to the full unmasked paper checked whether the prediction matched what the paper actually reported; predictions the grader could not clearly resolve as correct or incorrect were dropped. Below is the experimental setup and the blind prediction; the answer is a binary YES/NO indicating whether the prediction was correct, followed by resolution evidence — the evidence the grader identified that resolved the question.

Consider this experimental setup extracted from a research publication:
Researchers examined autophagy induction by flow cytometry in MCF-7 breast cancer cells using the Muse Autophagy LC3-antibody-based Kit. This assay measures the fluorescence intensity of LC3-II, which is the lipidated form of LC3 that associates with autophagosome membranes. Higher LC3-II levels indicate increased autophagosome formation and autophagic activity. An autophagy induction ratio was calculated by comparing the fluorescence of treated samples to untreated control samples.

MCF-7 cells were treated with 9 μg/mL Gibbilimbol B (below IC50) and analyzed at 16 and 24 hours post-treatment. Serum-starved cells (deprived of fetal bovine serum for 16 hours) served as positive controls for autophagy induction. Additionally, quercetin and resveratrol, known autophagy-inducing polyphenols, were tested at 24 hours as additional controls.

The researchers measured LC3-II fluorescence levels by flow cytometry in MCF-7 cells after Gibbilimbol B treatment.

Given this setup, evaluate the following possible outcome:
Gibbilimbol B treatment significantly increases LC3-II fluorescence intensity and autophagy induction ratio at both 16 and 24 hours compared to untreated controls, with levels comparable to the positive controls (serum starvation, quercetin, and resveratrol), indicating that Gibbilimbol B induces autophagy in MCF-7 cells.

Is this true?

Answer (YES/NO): NO